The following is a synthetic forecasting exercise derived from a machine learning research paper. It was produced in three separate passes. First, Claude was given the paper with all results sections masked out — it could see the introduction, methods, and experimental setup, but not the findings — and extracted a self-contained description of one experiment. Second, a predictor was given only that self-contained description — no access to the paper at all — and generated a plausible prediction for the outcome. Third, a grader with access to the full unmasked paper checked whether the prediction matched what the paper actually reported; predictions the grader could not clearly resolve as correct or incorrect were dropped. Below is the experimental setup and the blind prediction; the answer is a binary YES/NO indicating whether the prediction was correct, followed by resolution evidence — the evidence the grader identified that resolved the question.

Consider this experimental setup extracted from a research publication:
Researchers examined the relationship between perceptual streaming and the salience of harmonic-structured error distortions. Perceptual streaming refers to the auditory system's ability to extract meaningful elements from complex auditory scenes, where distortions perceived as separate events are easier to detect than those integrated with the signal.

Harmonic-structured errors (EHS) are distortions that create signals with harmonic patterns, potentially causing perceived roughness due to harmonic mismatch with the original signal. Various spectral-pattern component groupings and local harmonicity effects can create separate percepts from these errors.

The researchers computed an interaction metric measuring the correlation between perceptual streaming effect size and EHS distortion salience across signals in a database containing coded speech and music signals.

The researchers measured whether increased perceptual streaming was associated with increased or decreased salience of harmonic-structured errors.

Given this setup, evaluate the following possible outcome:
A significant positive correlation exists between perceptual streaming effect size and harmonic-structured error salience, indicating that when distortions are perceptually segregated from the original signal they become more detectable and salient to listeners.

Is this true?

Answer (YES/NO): YES